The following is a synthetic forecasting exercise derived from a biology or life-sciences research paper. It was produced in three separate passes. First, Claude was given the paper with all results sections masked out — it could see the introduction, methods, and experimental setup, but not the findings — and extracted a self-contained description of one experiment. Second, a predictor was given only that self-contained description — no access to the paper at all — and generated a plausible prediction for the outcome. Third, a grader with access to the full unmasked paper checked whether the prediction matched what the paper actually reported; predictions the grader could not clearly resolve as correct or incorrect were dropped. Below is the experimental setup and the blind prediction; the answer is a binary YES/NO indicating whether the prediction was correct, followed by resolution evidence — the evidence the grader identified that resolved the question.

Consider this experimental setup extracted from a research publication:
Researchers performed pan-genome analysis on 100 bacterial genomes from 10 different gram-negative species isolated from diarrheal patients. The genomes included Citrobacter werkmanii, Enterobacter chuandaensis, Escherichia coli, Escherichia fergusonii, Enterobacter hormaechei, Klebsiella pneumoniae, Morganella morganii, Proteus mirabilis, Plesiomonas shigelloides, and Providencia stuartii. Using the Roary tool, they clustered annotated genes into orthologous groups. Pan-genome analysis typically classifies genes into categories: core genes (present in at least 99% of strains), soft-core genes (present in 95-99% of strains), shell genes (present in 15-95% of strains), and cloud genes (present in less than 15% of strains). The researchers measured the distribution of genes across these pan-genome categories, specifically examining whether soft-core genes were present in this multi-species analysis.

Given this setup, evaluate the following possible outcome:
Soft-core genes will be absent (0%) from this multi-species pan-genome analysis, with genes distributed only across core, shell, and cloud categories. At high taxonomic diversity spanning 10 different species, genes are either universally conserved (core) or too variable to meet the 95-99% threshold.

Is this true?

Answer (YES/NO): YES